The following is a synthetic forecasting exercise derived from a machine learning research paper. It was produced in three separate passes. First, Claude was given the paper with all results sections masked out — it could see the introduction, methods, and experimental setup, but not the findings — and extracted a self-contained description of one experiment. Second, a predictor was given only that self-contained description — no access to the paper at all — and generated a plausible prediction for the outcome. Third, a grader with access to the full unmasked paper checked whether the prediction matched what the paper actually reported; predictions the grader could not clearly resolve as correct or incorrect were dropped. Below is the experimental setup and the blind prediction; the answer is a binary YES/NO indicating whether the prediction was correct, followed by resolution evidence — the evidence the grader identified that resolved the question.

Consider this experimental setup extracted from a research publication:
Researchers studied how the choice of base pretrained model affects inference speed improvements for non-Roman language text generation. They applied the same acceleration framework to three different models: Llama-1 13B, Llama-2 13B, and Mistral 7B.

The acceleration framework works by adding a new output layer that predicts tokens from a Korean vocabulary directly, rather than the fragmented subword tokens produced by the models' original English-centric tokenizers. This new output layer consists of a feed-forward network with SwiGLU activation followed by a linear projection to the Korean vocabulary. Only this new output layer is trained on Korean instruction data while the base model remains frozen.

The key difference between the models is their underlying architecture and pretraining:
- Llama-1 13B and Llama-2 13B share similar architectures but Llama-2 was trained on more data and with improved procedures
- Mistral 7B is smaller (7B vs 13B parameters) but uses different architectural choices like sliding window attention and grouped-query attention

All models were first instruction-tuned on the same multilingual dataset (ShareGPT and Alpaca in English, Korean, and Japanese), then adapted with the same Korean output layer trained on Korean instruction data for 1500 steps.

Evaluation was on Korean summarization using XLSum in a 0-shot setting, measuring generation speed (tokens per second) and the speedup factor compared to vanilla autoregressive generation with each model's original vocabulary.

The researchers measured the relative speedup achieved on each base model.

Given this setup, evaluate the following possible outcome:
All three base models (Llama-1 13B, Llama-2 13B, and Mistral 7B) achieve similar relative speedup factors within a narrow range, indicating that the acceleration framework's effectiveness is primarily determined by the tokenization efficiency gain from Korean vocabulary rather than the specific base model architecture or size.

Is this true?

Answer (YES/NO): NO